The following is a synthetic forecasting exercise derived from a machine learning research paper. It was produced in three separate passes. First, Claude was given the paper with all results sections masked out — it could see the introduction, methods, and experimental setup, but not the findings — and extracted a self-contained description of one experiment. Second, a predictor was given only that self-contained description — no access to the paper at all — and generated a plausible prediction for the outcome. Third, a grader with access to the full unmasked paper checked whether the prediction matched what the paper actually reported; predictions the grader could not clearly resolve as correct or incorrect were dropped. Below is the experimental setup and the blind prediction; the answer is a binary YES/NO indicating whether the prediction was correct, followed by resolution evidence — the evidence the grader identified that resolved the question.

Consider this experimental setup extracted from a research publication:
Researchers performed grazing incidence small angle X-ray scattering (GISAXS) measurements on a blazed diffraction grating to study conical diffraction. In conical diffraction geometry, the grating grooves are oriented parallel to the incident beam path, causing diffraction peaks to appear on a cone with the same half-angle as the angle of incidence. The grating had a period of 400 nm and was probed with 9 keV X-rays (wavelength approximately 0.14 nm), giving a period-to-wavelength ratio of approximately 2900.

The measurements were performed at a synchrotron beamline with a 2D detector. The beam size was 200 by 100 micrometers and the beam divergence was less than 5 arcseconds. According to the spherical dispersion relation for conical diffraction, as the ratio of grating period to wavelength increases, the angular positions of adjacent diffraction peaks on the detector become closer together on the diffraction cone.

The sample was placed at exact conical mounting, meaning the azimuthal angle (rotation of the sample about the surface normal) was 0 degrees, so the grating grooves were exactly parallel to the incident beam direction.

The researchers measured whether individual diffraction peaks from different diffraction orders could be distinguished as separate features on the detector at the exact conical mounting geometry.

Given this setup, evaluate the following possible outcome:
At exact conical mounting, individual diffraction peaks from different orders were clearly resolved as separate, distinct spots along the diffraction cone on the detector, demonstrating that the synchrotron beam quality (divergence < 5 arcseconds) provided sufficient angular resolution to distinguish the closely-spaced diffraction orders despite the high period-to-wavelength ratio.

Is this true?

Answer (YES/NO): NO